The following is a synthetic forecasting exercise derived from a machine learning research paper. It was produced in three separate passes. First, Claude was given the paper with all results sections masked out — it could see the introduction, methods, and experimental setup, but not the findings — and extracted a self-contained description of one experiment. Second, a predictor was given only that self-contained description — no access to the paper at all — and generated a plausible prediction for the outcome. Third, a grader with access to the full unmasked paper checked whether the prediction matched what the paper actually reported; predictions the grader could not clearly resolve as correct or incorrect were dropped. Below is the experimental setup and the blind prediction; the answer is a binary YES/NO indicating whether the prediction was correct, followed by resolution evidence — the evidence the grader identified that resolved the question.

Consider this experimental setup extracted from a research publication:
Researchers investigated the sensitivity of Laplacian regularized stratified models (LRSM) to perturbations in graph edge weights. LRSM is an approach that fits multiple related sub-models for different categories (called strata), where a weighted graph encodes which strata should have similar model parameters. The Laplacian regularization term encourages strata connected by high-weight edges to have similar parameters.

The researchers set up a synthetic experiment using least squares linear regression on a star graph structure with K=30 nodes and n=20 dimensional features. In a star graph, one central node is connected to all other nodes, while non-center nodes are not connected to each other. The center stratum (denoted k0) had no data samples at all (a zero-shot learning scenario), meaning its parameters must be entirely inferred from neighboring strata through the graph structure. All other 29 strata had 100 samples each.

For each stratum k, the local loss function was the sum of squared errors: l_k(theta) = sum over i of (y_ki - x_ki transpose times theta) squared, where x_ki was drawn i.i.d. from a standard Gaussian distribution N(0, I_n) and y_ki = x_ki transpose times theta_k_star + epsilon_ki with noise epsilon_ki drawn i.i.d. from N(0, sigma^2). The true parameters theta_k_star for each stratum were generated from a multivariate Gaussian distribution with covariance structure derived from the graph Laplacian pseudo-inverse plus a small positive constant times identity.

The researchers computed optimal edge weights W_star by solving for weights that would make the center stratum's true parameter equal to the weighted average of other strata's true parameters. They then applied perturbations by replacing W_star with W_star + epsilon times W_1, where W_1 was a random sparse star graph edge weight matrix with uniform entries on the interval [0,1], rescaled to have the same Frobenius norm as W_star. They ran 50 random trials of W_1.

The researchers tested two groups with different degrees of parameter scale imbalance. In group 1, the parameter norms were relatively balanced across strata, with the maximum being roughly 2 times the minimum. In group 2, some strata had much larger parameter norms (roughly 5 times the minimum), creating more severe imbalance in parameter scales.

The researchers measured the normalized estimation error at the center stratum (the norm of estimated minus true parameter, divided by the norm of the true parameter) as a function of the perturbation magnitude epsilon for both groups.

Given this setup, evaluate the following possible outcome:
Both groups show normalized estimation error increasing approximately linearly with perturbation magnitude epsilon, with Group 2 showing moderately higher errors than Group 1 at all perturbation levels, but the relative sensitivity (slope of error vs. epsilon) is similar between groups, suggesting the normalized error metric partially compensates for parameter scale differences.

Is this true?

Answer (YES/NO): NO